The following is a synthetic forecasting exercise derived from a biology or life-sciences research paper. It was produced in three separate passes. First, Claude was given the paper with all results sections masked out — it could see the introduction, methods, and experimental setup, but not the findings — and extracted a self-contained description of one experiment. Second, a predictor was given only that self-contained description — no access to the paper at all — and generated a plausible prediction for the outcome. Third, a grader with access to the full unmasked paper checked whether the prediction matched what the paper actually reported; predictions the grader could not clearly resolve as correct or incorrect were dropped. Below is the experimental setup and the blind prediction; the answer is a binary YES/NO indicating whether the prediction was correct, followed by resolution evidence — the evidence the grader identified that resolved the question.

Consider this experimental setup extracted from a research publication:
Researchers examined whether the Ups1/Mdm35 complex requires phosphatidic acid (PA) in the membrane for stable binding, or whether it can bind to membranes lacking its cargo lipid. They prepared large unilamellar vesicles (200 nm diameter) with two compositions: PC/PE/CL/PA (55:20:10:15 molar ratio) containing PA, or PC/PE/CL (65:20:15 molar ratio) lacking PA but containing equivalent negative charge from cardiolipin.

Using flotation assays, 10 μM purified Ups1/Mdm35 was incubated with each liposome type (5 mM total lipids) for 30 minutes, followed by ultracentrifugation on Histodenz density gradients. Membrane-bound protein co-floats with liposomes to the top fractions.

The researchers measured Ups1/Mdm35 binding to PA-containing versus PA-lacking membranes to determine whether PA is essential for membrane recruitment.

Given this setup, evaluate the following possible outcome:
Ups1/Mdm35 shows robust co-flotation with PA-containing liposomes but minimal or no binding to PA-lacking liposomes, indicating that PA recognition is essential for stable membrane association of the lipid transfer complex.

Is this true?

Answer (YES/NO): NO